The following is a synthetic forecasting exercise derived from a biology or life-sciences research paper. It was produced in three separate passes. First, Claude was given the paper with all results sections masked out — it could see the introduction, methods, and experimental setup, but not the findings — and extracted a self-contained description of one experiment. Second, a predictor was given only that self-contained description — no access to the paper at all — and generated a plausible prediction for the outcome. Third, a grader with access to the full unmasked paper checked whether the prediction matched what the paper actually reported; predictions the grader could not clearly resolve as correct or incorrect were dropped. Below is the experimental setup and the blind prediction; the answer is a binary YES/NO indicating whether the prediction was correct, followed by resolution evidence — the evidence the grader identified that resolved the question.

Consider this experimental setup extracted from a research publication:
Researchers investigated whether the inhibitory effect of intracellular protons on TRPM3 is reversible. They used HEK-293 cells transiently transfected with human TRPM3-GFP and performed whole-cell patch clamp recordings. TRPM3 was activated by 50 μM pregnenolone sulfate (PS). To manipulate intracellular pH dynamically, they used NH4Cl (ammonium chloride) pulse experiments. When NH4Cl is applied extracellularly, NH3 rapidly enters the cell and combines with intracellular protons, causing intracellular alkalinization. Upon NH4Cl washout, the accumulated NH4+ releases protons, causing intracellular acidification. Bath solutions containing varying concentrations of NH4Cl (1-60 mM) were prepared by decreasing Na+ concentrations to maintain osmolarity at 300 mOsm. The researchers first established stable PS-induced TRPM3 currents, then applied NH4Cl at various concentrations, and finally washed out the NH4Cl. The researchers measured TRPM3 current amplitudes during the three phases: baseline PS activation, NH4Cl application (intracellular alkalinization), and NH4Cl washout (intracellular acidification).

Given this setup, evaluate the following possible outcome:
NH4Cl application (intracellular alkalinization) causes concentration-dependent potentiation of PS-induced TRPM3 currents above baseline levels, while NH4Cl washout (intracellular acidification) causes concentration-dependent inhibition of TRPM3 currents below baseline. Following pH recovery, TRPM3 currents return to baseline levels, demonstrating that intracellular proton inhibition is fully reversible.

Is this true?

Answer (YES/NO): NO